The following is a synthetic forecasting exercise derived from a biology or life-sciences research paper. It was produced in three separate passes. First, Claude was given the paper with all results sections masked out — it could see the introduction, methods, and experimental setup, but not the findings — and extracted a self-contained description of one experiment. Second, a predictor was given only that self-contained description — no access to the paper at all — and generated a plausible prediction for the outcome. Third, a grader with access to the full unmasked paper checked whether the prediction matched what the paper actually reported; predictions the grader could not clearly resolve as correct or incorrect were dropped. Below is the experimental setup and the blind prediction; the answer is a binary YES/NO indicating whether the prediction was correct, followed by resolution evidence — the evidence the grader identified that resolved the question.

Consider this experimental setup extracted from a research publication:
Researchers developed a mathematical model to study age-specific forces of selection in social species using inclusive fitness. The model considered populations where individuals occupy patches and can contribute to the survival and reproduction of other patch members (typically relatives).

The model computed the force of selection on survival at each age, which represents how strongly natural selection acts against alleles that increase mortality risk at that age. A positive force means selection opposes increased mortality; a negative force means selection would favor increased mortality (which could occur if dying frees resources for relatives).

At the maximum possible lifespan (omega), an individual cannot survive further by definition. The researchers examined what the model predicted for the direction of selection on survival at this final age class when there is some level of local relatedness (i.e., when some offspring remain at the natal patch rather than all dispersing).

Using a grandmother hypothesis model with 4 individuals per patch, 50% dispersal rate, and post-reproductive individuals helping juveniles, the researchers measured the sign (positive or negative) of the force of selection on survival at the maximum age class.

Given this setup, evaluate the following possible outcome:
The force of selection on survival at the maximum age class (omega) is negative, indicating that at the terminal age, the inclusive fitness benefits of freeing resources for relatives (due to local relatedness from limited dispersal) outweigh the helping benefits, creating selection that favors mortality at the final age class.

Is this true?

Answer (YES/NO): YES